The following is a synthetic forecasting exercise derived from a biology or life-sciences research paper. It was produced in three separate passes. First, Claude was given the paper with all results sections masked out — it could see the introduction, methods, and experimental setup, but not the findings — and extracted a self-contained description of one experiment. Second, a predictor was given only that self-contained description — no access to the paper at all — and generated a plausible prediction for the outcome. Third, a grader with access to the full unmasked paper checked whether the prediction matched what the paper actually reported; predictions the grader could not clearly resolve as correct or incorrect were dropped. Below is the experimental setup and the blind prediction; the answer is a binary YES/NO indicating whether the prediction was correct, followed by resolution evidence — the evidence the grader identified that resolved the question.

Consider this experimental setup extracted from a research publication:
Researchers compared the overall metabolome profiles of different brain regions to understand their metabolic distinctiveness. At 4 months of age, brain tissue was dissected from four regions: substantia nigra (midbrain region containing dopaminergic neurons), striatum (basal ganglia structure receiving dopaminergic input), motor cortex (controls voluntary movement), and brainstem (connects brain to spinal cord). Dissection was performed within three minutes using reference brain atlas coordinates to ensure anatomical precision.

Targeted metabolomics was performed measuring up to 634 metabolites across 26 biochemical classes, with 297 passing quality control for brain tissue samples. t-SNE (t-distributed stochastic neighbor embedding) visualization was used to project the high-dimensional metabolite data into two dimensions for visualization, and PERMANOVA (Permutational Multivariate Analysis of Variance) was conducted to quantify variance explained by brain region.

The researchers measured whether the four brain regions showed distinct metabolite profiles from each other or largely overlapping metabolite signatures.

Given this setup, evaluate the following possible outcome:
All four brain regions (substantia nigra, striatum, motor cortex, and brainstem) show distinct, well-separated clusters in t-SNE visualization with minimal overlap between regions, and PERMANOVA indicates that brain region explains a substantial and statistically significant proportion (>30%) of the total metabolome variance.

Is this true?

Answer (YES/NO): NO